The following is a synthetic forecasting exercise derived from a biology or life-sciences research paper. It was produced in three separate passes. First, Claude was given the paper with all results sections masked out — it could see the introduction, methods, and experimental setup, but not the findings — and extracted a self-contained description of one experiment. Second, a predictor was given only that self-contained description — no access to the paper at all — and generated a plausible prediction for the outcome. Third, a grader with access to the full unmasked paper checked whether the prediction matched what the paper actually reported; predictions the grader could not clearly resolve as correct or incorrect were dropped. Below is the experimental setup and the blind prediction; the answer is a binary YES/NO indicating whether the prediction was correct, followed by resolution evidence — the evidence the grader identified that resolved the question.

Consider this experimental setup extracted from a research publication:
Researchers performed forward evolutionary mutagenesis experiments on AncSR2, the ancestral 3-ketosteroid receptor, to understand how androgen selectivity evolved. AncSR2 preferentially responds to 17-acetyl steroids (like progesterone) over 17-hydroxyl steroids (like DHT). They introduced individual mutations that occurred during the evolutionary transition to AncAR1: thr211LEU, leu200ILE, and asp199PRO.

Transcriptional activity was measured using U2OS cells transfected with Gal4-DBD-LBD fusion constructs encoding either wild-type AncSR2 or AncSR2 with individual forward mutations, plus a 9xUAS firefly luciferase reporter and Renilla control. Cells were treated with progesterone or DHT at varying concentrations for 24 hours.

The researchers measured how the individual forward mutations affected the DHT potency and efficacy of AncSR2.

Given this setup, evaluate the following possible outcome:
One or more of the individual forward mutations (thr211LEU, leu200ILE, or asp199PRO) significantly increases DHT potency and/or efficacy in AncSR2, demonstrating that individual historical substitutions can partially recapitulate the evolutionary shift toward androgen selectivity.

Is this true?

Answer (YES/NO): NO